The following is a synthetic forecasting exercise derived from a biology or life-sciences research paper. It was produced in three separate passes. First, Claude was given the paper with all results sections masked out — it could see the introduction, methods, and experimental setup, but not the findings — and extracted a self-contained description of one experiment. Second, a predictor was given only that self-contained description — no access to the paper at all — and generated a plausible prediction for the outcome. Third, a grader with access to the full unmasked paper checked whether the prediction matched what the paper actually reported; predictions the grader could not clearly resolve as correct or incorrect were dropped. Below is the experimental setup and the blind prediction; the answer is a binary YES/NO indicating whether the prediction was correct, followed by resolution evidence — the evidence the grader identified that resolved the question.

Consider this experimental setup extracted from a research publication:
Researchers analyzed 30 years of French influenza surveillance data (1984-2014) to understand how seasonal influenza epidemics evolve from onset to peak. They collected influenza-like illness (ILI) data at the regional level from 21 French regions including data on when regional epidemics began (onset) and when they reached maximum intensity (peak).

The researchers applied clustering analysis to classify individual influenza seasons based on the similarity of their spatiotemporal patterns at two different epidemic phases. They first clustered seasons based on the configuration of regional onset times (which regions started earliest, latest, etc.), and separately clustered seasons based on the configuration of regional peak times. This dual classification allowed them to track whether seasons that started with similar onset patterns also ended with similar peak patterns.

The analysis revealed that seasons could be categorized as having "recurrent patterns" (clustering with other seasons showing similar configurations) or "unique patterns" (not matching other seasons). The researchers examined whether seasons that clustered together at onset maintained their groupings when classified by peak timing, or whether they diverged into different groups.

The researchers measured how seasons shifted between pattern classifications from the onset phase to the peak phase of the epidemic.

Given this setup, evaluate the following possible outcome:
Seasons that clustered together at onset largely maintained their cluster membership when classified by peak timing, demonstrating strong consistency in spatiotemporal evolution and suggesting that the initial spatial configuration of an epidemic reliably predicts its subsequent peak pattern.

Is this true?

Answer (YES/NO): NO